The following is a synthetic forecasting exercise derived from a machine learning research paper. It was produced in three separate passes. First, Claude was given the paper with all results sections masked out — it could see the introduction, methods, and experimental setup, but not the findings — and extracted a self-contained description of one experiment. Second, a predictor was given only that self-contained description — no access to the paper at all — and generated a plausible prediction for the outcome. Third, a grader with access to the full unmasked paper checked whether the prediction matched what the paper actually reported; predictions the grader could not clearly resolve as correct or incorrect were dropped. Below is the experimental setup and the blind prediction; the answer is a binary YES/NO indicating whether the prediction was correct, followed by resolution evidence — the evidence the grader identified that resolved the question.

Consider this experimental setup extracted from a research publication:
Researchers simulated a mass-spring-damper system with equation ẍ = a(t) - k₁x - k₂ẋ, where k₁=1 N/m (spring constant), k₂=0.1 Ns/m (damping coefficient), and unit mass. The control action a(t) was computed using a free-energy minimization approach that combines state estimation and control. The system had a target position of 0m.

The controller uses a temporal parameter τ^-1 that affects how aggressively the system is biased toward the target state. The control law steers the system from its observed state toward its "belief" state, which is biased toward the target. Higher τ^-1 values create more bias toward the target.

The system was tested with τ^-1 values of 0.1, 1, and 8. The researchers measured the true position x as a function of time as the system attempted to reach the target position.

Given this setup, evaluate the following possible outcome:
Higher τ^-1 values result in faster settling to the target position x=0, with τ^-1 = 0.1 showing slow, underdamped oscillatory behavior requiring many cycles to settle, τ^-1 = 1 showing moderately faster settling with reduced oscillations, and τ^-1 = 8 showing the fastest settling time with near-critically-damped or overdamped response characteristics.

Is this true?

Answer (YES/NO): NO